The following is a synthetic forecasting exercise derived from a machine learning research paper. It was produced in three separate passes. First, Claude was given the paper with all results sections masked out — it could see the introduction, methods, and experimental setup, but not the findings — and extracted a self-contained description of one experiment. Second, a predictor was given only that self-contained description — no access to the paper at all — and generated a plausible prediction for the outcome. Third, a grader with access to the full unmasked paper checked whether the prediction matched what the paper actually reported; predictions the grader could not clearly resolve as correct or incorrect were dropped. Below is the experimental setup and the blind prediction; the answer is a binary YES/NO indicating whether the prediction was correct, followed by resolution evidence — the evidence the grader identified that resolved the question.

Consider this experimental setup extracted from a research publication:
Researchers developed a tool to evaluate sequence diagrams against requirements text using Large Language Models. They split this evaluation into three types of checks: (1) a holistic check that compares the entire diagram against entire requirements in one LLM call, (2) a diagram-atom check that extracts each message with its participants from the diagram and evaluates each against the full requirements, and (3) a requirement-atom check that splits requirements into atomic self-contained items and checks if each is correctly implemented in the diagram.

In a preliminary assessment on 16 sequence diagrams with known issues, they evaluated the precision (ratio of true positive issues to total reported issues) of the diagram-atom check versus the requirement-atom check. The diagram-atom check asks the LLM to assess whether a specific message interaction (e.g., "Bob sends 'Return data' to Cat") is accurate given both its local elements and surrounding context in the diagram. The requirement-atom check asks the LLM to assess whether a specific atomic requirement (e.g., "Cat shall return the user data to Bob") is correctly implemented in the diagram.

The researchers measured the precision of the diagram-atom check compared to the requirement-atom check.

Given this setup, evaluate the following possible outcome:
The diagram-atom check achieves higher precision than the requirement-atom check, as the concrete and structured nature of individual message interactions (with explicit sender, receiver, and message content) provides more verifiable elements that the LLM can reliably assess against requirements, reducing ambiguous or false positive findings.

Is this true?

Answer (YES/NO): NO